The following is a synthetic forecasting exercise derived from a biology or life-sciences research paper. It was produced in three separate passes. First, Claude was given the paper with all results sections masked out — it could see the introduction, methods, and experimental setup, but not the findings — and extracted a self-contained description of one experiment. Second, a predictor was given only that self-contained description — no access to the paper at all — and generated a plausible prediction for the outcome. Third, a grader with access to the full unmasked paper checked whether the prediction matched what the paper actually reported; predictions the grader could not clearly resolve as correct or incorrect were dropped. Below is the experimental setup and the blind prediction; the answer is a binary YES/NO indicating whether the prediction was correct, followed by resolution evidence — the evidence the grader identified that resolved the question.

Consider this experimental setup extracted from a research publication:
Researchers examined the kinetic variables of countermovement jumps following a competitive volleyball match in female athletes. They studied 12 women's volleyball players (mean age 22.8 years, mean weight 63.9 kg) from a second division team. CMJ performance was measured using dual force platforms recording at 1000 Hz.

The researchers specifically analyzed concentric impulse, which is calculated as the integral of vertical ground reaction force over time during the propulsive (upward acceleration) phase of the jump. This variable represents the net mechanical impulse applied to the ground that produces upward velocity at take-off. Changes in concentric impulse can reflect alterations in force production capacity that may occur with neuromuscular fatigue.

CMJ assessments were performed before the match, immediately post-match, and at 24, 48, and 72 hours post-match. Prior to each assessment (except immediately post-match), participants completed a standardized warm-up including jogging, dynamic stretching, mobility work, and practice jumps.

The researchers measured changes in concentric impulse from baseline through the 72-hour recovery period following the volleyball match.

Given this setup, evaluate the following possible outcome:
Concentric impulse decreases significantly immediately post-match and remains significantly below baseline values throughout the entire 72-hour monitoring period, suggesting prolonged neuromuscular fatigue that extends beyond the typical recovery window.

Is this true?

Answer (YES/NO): NO